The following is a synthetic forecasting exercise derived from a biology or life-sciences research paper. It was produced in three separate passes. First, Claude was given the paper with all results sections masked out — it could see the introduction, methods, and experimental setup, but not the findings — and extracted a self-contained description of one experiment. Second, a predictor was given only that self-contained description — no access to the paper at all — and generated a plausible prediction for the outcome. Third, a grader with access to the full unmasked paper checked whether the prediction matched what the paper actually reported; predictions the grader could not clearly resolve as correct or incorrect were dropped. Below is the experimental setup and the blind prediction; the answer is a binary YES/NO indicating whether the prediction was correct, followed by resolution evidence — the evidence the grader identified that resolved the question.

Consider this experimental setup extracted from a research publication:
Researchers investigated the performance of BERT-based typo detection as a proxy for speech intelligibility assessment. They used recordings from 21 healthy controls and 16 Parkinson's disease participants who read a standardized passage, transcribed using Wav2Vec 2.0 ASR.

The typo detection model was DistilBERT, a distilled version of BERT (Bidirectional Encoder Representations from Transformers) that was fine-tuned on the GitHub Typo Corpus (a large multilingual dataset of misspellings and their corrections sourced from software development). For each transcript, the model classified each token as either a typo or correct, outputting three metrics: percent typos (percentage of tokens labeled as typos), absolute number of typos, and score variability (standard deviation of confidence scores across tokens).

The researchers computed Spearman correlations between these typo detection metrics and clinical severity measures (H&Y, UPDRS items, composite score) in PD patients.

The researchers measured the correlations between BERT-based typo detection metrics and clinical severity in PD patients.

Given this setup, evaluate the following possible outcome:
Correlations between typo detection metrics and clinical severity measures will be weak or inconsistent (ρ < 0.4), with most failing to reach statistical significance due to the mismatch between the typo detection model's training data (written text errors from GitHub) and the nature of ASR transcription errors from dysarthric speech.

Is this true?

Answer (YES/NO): YES